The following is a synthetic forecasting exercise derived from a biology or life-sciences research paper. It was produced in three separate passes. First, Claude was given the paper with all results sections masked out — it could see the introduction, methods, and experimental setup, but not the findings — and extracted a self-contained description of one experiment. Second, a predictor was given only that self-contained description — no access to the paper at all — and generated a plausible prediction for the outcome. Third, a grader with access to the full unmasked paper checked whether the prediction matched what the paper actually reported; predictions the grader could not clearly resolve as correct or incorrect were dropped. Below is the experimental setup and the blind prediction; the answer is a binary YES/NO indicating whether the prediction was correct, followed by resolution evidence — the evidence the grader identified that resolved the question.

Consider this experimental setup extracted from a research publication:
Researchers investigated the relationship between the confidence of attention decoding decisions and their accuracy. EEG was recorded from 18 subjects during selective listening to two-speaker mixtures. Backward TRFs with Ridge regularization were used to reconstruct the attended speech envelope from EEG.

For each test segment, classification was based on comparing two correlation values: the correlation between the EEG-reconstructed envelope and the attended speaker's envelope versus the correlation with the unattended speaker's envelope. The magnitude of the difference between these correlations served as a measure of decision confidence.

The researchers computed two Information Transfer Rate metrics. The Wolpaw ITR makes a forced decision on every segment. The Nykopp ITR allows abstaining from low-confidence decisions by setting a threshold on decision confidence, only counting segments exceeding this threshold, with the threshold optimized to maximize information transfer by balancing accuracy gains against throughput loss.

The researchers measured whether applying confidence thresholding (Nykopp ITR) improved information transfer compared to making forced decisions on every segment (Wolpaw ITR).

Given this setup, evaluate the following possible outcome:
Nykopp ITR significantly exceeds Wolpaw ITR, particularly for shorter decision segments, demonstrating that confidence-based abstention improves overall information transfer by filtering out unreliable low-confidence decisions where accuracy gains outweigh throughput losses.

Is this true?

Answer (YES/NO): YES